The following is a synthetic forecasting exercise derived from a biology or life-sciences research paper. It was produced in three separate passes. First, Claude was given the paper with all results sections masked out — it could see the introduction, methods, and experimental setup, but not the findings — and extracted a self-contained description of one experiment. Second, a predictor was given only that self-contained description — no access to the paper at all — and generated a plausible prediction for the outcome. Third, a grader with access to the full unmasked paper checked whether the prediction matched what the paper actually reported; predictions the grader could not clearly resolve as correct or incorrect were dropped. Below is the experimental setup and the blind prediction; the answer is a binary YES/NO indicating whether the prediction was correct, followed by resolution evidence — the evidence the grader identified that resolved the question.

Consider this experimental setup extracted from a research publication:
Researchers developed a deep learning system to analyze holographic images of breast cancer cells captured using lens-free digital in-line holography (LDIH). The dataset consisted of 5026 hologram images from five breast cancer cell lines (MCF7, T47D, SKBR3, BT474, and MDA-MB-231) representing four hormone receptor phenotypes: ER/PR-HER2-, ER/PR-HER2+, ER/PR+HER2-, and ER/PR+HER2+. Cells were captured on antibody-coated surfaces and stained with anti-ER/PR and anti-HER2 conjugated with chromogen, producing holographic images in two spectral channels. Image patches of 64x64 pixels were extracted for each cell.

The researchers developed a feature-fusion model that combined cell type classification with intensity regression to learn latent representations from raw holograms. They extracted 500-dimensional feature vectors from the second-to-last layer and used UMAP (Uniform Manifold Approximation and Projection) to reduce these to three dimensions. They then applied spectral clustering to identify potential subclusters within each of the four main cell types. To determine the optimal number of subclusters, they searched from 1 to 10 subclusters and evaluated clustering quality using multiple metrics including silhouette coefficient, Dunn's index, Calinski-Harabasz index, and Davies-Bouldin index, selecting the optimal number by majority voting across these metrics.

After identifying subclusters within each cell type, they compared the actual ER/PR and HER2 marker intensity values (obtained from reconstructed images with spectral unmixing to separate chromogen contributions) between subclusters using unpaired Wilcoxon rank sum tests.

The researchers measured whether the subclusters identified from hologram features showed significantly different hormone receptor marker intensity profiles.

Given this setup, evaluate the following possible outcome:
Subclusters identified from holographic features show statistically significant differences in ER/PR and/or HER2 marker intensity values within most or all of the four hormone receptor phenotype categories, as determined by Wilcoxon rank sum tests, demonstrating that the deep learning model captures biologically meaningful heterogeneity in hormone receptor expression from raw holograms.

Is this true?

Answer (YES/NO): YES